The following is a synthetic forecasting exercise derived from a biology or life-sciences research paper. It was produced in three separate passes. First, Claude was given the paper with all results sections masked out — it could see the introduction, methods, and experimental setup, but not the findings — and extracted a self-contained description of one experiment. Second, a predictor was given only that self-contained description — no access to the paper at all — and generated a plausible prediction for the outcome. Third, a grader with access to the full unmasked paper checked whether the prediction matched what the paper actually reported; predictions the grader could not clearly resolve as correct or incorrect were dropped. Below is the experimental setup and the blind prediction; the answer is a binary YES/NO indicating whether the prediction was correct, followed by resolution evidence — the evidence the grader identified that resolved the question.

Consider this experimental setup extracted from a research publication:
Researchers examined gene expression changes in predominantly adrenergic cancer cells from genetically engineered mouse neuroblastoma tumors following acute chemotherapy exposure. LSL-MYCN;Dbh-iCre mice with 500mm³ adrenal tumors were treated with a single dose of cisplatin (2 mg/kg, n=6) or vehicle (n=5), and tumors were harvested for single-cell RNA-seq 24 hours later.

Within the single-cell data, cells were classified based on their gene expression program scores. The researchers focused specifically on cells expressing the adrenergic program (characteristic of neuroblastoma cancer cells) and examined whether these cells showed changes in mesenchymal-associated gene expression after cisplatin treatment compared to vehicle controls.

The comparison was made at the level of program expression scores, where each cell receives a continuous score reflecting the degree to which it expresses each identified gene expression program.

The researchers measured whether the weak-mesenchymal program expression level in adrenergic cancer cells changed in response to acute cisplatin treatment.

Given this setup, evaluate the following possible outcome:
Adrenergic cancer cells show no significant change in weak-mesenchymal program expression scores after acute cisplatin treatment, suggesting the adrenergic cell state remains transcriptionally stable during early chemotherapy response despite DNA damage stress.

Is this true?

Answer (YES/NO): NO